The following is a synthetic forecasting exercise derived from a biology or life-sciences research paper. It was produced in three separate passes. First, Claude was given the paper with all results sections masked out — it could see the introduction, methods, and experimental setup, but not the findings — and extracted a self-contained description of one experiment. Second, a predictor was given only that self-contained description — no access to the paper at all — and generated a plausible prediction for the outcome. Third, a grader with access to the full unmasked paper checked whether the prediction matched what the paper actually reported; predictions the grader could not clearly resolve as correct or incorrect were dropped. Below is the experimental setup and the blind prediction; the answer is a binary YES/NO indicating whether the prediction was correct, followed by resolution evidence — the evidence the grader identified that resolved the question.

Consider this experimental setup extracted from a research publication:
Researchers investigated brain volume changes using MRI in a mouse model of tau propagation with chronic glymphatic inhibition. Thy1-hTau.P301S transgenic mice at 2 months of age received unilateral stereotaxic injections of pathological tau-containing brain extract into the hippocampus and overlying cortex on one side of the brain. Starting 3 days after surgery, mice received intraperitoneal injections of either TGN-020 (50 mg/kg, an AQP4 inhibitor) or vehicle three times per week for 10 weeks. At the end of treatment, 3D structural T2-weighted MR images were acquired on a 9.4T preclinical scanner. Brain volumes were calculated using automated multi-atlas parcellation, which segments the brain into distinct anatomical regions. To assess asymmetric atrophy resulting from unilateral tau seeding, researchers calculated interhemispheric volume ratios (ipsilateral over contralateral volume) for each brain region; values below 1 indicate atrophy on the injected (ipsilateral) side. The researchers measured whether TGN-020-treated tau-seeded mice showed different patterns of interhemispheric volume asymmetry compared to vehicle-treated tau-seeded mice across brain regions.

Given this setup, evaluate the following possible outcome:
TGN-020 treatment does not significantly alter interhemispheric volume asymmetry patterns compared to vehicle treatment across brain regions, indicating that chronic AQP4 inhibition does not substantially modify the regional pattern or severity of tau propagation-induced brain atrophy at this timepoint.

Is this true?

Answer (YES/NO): NO